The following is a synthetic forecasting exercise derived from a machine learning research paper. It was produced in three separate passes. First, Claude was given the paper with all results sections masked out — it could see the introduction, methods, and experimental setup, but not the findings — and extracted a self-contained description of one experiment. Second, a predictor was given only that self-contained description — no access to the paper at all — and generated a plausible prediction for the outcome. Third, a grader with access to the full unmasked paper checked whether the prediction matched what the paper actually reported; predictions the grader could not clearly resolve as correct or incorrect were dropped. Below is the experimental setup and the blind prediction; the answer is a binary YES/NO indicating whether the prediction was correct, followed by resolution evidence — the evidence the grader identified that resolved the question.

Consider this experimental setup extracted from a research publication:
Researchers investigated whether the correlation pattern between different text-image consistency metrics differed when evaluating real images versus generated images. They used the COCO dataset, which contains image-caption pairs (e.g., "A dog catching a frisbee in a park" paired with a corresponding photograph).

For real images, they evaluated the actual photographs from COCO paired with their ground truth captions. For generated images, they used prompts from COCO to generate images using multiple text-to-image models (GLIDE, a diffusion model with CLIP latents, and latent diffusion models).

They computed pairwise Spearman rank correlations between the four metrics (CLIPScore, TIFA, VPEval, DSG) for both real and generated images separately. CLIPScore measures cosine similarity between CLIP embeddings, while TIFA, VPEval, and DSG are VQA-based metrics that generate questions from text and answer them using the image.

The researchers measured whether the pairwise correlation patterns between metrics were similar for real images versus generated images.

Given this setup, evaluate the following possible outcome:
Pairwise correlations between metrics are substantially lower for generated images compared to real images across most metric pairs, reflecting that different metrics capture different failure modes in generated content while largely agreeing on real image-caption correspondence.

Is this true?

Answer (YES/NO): NO